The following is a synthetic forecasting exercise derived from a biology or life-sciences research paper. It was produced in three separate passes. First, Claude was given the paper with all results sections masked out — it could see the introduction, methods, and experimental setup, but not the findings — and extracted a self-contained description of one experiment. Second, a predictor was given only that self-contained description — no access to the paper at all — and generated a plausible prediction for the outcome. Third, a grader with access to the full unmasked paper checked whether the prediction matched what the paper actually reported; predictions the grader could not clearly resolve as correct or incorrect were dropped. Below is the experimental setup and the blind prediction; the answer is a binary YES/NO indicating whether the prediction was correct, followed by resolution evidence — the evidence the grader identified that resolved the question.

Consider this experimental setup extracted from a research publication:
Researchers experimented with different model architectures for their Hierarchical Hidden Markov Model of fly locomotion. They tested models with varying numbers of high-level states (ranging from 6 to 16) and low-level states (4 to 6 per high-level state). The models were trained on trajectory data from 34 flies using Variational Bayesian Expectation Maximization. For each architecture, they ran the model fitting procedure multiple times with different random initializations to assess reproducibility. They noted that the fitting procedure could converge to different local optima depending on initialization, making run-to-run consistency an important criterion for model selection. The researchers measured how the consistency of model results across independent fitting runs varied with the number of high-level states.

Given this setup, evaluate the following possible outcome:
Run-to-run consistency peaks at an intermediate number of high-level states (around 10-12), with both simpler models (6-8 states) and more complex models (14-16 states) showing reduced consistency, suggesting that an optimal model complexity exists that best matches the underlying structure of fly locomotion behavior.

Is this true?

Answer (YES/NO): YES